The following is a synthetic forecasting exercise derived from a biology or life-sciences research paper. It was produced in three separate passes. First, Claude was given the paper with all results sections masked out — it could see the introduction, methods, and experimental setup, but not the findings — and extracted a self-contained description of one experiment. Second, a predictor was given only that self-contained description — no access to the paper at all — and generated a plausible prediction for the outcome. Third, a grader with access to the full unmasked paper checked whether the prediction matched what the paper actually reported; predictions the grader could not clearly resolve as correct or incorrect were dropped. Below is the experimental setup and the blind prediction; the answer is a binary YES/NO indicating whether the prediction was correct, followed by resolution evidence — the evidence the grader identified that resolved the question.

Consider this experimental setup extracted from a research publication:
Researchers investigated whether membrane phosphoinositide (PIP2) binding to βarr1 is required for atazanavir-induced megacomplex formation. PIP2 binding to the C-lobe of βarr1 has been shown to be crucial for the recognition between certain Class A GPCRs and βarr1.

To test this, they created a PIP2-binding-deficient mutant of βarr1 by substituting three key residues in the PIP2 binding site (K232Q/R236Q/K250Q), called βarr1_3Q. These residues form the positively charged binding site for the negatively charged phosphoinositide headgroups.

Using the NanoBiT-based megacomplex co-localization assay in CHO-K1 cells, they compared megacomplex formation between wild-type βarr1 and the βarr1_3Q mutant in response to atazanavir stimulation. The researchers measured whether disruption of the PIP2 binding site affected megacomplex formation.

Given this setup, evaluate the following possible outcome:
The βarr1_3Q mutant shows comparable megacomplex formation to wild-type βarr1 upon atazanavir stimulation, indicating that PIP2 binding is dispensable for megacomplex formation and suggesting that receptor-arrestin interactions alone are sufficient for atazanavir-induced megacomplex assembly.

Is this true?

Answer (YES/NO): YES